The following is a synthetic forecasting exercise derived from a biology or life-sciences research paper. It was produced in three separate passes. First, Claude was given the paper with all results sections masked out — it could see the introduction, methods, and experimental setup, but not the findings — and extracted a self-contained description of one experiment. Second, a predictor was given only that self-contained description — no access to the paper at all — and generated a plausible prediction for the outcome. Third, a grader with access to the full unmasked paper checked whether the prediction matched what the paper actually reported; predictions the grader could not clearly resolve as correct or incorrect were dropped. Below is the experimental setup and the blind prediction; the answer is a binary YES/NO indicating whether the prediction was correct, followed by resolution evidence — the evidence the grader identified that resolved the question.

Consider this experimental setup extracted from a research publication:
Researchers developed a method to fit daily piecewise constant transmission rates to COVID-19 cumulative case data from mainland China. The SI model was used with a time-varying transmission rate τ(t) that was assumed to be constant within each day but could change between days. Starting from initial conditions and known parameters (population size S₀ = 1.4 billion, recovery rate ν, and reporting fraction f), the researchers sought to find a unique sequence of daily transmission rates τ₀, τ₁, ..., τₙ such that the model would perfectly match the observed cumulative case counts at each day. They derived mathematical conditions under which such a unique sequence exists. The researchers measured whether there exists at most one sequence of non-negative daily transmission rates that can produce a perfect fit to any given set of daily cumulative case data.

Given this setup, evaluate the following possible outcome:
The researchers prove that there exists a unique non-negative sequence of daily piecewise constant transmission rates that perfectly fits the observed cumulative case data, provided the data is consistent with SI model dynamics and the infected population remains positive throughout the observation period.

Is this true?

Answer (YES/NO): YES